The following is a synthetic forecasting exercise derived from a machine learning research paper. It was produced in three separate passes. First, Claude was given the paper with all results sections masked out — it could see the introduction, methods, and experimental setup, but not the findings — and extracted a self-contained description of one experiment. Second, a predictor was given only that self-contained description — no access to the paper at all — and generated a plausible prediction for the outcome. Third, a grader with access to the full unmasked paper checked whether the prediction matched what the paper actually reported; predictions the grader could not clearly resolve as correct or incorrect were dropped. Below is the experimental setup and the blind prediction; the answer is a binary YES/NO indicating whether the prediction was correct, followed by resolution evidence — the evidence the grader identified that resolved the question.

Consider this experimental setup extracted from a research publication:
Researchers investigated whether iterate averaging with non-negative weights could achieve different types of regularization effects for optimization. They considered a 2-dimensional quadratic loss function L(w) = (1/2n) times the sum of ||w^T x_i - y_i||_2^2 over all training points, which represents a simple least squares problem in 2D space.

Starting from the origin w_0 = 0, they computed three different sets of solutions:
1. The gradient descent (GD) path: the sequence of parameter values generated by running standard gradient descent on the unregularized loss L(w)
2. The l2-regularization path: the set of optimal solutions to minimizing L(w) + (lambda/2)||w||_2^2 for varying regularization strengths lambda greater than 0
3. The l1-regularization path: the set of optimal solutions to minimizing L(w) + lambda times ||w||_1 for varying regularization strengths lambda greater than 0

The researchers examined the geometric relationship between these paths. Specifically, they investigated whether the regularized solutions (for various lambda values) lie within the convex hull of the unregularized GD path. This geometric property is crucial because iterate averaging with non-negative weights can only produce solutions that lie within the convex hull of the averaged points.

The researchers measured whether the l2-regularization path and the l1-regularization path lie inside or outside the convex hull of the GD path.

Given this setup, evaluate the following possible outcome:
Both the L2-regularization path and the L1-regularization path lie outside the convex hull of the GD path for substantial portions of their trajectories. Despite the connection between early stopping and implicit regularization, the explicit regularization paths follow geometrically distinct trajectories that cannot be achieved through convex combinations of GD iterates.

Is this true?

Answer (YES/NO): NO